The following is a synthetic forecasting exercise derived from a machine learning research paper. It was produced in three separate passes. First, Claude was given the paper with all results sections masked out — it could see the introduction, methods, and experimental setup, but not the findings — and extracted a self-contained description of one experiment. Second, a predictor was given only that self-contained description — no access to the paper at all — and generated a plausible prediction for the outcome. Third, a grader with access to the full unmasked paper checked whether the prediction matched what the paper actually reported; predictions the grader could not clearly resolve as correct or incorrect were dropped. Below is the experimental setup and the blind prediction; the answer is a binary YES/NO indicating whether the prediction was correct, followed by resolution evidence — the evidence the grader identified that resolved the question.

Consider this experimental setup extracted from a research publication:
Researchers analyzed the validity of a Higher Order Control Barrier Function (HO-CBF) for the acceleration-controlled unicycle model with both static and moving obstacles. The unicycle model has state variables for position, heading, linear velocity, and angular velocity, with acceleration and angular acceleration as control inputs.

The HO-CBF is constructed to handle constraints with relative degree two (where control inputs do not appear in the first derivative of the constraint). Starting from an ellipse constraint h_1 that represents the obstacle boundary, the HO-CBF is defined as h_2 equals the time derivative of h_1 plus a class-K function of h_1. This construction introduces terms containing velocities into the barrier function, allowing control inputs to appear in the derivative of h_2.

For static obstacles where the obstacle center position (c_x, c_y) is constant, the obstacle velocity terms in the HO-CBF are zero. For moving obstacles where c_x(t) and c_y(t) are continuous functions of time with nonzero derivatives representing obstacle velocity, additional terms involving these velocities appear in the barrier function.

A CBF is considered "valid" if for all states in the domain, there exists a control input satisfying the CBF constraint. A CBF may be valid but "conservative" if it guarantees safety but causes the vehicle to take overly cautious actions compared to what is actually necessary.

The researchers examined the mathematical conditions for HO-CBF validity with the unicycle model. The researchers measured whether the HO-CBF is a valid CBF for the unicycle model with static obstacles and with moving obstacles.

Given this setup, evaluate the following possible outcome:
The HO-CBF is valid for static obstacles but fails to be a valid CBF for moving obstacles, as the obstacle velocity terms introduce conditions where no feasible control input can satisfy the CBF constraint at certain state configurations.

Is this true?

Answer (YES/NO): NO